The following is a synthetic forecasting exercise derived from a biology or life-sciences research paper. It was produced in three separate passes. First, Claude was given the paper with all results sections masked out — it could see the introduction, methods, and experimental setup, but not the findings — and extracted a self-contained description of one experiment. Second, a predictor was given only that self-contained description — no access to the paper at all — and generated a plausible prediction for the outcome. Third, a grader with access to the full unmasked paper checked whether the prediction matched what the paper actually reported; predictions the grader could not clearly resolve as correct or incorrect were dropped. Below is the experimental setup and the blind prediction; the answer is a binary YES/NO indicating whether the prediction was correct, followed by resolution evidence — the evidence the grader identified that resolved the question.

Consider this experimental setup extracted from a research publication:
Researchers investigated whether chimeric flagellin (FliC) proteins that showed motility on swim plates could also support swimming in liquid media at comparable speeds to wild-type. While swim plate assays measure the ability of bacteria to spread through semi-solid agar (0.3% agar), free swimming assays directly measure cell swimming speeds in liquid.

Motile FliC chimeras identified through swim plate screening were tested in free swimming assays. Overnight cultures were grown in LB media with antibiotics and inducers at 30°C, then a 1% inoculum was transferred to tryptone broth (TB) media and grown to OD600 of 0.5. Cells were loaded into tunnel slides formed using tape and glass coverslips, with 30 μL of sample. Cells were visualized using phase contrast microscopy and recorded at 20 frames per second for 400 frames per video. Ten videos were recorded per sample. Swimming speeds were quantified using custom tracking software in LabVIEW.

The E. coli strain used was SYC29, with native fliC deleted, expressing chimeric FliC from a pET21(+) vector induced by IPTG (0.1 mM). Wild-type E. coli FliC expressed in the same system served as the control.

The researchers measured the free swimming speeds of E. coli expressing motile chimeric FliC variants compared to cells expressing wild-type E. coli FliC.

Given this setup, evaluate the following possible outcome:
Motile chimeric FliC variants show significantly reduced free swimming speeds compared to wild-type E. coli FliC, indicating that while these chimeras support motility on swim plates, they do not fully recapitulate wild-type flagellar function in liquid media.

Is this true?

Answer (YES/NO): NO